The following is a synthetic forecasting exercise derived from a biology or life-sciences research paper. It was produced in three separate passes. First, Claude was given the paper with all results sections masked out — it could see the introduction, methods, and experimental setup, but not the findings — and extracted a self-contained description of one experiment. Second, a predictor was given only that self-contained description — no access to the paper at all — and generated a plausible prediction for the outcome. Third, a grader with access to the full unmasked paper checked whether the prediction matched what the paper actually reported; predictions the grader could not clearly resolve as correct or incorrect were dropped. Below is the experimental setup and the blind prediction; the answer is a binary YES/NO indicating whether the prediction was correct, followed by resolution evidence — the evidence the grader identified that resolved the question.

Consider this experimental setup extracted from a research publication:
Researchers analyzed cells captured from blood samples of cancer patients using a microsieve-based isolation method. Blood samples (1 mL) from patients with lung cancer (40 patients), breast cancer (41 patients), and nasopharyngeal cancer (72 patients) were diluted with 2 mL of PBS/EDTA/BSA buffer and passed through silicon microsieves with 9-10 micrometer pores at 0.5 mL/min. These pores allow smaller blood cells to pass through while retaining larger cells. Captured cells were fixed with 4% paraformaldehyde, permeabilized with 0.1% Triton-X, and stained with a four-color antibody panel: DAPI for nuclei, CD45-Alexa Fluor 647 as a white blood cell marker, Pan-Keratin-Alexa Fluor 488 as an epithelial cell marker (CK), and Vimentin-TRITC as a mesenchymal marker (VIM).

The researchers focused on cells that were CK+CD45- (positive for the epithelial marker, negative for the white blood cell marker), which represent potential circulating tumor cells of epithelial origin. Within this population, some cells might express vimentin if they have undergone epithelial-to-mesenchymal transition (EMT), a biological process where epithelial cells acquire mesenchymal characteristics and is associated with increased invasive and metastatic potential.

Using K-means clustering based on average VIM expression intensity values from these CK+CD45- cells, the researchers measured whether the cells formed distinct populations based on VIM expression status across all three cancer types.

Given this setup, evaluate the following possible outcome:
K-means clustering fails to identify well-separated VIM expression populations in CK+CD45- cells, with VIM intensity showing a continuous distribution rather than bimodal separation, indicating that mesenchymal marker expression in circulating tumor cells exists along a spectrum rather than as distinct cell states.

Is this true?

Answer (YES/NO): NO